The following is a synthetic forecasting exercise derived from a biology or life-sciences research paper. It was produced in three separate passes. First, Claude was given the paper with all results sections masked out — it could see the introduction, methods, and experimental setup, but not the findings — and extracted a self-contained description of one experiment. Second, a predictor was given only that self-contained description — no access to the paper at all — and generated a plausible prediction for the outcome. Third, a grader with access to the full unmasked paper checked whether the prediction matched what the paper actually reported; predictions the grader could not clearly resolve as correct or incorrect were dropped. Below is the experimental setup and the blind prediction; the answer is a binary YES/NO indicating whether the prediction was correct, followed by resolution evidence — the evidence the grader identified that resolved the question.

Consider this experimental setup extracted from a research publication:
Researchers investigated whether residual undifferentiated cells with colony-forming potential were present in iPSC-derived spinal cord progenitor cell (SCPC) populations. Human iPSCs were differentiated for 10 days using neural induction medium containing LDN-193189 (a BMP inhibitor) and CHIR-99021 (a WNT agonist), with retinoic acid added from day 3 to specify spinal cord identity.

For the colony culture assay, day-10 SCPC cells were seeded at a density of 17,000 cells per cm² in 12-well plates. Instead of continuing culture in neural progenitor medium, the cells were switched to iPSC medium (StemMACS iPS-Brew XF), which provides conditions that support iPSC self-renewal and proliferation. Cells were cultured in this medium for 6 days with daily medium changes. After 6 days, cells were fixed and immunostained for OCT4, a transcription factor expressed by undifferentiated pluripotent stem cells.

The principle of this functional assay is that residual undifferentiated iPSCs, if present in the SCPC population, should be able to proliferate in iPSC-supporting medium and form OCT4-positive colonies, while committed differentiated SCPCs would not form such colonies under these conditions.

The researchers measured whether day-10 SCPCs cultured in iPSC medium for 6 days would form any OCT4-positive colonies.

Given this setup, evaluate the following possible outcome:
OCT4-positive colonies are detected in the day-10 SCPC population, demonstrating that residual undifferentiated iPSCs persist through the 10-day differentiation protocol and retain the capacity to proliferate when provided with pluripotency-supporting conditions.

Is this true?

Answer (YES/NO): YES